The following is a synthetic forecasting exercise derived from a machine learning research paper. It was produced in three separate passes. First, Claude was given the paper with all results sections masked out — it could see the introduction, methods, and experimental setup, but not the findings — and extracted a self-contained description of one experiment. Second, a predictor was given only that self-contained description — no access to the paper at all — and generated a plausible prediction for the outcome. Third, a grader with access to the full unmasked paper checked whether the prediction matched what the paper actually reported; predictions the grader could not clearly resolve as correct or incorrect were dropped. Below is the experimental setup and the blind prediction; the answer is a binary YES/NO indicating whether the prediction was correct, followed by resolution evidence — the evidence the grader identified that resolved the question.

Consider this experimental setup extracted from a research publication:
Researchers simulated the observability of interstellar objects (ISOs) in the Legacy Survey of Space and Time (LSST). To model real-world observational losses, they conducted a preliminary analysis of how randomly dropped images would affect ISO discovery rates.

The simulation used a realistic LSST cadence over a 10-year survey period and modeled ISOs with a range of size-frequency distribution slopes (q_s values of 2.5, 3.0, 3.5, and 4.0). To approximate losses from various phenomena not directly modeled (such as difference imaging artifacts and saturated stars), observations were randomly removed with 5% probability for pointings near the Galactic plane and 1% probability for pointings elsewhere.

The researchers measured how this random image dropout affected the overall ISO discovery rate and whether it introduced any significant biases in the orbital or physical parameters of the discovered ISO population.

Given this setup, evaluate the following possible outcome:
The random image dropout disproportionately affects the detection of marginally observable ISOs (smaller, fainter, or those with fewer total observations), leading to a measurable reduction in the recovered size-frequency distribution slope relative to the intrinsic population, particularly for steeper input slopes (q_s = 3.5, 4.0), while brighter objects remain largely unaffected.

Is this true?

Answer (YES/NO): NO